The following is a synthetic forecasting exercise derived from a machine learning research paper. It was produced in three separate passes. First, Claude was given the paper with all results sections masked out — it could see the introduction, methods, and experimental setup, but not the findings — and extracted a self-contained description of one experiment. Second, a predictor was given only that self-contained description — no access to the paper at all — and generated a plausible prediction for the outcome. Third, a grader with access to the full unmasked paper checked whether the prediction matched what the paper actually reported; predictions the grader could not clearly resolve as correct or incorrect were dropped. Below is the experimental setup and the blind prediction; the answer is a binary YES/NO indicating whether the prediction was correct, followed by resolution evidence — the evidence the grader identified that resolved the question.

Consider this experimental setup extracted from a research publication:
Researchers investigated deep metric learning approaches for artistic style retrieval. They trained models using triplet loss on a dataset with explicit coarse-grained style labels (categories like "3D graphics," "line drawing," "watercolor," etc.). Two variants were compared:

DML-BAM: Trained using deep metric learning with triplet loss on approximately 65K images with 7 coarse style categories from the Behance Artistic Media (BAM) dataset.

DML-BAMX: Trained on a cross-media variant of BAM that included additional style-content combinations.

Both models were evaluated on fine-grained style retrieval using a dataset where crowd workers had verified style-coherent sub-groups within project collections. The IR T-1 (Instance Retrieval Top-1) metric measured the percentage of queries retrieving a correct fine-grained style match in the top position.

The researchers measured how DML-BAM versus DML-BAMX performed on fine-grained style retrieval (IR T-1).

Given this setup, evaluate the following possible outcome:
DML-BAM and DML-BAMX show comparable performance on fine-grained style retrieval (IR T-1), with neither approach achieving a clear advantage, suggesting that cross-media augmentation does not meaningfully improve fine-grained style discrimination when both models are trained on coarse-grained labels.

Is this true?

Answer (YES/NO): YES